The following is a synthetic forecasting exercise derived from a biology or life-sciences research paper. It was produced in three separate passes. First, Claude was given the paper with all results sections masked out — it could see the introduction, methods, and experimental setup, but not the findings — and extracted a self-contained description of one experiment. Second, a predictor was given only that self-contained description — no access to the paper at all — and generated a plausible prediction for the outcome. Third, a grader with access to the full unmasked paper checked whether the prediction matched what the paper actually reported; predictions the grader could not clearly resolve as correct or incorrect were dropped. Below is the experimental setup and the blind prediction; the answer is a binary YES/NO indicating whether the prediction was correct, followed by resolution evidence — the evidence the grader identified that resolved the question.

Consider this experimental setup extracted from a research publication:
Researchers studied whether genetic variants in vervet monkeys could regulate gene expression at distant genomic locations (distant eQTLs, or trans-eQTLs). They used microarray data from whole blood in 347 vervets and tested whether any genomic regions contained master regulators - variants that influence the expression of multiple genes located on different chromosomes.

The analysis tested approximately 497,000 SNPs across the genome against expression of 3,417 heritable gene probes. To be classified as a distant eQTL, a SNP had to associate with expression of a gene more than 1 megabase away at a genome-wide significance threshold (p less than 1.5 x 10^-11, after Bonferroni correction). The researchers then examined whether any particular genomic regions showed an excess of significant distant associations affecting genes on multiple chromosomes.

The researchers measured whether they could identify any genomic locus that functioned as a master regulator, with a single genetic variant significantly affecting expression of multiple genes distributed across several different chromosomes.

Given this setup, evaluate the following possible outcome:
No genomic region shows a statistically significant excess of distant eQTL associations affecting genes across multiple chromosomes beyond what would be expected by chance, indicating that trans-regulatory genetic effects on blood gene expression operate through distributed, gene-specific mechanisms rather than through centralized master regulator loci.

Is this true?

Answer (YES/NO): NO